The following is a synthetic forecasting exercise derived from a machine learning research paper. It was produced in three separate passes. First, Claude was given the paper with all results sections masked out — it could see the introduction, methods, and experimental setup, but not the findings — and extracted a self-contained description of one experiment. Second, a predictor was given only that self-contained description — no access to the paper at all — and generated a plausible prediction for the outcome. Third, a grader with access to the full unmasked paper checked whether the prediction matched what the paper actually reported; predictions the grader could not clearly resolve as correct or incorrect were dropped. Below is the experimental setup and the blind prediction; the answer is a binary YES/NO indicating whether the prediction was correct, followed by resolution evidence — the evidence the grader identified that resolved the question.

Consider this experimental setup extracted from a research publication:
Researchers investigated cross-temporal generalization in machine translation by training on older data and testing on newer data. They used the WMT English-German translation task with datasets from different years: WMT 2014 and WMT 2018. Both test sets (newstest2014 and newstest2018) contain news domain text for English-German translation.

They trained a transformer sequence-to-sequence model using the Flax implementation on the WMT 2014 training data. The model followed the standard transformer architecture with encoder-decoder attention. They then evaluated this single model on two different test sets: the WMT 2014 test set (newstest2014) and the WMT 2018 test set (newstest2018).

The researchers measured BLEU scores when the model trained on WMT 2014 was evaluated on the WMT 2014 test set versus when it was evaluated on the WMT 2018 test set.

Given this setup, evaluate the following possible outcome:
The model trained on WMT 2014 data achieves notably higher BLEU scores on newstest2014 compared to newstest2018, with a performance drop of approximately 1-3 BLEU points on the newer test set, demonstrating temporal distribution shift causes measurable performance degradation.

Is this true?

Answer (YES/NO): NO